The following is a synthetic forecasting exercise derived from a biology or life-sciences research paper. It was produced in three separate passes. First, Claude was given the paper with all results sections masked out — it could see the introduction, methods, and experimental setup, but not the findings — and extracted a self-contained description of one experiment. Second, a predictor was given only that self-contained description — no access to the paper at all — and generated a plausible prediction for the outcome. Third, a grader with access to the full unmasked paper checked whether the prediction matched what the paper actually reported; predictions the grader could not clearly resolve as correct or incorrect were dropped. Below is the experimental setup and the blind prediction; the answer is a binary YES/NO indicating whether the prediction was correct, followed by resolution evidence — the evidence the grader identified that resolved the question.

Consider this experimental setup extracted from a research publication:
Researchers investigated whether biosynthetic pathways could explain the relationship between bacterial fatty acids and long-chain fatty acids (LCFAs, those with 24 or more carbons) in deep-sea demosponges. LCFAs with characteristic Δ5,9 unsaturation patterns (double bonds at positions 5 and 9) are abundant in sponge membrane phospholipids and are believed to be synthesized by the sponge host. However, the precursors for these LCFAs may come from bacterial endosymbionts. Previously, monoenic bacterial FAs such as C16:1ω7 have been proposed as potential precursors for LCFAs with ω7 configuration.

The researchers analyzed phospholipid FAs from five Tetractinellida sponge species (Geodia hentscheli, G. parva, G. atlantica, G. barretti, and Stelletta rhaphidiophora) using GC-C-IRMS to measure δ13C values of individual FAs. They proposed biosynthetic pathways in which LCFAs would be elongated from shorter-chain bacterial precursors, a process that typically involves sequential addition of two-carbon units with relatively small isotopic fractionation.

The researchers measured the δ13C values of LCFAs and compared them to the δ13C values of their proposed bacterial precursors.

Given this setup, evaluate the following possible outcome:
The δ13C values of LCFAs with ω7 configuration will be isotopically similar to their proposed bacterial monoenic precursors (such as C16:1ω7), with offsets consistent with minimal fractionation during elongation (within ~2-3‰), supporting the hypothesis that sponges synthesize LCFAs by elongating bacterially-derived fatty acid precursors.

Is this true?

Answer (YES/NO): YES